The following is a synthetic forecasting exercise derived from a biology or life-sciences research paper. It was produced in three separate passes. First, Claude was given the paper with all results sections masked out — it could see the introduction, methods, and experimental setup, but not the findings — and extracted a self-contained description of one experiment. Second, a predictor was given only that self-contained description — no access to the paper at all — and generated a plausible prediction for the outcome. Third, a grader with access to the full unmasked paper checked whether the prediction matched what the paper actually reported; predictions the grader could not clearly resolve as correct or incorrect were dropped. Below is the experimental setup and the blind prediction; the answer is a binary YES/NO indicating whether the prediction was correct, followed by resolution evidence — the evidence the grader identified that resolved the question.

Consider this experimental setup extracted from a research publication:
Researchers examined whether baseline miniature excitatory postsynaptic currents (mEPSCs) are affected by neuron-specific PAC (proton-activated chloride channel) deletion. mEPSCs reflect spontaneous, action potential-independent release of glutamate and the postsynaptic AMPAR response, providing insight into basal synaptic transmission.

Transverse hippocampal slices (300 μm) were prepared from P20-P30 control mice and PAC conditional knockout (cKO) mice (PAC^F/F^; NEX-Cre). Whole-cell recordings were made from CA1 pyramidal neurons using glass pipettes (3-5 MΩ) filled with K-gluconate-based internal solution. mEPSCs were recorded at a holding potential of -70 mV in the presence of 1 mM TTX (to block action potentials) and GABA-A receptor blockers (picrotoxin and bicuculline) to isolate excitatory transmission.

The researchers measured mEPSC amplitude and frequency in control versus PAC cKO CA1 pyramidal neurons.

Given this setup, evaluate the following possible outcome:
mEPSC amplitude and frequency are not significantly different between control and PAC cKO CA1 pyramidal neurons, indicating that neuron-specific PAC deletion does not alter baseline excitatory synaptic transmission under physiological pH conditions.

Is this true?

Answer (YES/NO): YES